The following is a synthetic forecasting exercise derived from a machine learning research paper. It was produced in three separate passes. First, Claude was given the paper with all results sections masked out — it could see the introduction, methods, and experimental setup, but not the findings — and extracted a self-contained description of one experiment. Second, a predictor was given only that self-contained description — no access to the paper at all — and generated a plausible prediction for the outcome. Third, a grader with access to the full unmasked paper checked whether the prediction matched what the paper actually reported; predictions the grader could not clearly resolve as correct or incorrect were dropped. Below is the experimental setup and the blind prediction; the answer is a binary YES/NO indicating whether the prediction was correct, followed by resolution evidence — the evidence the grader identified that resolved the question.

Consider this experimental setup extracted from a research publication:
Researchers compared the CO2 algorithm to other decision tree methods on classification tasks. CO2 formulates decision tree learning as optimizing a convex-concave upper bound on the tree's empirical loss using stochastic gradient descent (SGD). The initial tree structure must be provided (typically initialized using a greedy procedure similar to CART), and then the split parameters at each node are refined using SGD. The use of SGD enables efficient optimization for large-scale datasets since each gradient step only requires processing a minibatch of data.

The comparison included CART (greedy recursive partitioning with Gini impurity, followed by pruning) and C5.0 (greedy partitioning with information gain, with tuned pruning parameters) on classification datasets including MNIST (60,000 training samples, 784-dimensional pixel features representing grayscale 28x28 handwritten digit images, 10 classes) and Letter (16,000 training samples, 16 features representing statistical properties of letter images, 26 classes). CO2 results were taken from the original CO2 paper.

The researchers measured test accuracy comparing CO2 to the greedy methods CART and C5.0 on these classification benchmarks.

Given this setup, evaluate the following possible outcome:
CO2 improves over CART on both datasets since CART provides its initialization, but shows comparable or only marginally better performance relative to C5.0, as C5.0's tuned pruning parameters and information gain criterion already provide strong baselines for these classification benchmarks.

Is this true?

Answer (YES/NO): NO